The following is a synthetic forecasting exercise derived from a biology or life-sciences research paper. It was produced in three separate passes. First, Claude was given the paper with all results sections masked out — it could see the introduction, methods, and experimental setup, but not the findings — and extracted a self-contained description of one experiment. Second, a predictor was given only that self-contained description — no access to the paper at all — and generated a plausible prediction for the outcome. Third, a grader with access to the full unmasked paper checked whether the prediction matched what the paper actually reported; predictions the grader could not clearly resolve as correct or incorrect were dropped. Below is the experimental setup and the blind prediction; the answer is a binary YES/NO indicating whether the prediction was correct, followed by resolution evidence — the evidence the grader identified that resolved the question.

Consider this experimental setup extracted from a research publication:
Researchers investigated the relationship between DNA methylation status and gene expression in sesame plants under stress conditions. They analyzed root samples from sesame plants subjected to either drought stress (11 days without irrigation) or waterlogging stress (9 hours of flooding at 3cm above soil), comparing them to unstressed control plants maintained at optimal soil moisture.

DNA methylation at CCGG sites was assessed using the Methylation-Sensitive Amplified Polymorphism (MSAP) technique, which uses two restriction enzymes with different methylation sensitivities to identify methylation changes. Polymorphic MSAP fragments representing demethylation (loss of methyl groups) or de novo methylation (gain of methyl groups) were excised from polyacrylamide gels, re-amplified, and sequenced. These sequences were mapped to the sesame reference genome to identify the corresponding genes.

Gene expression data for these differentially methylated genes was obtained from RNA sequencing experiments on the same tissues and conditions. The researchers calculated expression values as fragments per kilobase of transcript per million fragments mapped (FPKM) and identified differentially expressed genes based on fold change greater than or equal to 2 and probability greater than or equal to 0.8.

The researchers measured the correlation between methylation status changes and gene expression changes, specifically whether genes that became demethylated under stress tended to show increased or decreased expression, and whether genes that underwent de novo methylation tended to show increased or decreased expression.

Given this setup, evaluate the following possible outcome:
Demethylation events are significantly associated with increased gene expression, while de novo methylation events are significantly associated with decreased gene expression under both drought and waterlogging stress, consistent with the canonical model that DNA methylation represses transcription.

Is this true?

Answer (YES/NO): YES